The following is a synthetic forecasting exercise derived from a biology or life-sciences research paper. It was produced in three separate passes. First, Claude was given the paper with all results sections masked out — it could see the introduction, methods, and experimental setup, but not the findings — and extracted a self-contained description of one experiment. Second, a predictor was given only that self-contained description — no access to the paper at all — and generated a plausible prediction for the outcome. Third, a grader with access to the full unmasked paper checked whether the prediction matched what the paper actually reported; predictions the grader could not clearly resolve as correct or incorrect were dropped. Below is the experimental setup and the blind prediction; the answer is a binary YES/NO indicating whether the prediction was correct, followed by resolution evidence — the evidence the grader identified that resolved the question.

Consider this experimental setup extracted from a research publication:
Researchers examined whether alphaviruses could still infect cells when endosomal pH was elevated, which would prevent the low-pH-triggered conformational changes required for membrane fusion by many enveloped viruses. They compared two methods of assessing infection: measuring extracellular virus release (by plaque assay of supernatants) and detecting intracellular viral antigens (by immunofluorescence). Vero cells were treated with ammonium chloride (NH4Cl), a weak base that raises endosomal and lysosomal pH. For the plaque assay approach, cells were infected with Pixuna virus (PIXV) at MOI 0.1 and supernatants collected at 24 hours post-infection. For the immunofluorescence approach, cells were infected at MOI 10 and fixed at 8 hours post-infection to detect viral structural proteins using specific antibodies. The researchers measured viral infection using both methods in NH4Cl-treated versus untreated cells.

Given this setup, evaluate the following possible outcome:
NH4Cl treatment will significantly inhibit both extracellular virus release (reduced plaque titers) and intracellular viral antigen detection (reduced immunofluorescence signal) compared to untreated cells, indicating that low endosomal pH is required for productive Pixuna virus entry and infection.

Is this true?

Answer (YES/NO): YES